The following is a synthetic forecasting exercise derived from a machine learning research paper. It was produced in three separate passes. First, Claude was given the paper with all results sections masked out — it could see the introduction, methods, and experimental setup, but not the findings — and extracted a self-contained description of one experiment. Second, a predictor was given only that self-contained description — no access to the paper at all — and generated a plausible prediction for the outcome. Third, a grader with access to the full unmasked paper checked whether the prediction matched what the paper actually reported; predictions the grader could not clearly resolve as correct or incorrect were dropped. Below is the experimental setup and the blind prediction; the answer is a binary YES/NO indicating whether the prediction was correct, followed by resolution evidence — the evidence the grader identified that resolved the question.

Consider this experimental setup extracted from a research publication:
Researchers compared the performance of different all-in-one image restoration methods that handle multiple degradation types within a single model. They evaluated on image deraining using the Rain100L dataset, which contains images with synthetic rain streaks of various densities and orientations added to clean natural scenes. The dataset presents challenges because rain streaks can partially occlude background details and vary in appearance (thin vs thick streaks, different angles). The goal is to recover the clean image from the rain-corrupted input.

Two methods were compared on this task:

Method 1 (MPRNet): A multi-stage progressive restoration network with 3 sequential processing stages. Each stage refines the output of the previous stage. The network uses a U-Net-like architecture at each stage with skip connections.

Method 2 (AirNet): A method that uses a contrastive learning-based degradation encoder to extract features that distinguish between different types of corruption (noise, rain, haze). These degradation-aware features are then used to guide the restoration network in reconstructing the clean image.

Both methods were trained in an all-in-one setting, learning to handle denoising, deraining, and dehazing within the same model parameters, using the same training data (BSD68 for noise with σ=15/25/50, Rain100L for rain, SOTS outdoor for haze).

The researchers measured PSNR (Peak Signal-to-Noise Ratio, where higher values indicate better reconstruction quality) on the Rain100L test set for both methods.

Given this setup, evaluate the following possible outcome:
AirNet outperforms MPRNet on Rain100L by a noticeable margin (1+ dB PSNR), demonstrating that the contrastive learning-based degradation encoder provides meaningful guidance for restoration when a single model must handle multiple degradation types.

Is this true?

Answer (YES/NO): YES